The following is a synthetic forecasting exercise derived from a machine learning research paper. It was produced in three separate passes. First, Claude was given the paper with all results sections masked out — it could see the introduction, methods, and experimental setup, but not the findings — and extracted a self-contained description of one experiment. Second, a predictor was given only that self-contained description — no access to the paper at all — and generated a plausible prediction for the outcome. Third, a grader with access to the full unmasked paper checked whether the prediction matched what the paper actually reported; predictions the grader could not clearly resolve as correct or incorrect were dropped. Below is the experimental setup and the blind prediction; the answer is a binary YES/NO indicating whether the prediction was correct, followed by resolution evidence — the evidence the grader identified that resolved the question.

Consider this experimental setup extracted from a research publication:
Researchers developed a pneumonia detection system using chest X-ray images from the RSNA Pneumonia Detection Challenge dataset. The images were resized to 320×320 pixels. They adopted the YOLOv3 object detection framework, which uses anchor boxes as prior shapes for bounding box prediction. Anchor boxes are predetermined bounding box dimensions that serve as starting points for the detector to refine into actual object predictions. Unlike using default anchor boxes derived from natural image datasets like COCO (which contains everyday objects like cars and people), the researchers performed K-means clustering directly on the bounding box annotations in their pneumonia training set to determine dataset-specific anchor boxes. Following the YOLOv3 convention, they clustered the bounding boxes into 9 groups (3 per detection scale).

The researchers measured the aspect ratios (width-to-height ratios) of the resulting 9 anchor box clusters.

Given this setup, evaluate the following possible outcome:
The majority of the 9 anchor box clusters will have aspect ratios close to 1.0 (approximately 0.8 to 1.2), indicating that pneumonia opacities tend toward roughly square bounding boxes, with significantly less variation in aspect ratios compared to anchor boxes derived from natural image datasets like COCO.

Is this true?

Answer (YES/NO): NO